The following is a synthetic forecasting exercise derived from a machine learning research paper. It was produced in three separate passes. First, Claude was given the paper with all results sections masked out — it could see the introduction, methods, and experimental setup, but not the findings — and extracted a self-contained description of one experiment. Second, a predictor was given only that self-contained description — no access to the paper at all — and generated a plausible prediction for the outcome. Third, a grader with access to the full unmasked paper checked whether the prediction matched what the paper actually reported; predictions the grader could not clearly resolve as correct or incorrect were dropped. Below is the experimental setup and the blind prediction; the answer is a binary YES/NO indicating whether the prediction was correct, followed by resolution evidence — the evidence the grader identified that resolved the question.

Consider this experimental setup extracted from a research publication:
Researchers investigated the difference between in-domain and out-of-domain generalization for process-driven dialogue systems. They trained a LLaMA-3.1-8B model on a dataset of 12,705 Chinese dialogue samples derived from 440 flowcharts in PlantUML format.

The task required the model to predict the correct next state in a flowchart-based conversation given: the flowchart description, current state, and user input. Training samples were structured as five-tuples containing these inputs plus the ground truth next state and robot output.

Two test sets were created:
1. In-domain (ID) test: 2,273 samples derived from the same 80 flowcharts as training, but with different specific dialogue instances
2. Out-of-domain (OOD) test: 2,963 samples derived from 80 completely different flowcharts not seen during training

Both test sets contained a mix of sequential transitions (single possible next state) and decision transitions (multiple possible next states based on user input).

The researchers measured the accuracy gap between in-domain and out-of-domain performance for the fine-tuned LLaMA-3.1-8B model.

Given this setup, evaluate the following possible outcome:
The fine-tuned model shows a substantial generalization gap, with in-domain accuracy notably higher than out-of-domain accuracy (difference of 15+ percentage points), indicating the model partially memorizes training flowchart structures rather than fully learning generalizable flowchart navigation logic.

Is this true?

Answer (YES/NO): NO